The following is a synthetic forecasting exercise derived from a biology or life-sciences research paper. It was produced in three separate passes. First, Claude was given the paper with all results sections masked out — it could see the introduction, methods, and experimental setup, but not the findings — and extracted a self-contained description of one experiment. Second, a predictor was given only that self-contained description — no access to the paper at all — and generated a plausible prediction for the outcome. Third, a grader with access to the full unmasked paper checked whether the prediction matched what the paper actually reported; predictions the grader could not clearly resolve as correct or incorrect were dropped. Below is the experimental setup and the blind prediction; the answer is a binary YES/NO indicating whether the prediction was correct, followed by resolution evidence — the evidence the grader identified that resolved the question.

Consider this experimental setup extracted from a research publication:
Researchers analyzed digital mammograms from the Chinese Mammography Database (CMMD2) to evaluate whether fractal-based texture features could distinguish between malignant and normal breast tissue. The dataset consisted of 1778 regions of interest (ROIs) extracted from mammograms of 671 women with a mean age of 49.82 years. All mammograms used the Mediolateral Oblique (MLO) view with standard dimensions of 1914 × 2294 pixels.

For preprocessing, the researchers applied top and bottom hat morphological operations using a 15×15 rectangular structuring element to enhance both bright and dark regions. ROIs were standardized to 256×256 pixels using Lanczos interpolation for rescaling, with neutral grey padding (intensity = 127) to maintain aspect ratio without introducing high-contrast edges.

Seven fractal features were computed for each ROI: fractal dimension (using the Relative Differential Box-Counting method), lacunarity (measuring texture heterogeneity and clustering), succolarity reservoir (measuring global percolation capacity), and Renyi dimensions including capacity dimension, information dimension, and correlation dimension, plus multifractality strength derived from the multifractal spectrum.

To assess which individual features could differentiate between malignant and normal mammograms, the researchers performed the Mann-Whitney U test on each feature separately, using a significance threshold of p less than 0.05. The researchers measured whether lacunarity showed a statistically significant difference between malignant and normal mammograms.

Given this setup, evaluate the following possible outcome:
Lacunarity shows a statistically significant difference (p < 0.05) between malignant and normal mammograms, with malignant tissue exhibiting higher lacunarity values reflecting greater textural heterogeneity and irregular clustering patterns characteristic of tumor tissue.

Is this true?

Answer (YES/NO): NO